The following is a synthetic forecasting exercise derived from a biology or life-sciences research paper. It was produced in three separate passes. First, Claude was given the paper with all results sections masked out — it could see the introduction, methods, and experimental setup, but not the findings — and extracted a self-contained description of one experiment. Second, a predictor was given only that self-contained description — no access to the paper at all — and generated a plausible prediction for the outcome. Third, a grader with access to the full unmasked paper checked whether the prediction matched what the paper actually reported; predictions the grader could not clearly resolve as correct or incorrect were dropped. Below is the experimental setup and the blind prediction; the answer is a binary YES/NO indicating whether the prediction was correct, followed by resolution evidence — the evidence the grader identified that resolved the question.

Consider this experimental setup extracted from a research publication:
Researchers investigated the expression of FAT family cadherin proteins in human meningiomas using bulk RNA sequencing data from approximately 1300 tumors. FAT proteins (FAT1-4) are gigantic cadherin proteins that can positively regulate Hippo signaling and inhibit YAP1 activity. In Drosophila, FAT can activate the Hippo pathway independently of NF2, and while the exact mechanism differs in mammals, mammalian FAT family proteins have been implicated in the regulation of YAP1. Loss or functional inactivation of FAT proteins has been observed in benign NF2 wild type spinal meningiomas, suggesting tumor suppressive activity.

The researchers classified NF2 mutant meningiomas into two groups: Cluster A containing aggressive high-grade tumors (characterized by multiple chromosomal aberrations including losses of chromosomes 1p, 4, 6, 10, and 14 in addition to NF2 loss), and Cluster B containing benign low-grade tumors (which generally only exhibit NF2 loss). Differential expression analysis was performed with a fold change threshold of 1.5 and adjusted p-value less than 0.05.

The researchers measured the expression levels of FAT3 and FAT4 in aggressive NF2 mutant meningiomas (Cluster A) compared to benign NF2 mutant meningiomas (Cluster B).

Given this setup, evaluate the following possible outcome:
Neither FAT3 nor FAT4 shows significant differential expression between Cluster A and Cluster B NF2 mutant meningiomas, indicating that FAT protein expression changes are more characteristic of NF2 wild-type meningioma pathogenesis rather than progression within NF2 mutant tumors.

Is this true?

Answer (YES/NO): NO